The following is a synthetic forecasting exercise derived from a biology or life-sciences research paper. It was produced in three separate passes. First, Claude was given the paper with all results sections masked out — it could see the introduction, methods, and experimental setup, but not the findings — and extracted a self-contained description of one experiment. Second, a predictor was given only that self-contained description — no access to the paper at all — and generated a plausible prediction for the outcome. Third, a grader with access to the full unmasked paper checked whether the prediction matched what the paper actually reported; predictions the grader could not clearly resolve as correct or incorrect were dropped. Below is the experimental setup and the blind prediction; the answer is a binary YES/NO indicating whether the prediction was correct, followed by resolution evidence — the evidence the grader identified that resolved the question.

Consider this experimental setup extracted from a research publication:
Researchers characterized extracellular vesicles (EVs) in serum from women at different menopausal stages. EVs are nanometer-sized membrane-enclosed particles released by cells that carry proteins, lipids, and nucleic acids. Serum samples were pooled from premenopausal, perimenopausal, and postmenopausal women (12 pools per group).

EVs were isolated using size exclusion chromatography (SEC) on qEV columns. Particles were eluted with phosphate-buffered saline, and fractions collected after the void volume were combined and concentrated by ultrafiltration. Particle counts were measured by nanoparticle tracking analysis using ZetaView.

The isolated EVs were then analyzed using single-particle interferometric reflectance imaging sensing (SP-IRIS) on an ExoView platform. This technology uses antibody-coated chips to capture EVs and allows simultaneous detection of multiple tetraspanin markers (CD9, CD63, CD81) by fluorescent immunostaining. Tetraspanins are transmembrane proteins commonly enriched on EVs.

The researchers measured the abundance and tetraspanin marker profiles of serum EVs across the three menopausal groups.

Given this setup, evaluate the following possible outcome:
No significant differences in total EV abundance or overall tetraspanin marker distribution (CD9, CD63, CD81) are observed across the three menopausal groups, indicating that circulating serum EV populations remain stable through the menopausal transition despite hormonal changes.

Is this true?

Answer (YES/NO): NO